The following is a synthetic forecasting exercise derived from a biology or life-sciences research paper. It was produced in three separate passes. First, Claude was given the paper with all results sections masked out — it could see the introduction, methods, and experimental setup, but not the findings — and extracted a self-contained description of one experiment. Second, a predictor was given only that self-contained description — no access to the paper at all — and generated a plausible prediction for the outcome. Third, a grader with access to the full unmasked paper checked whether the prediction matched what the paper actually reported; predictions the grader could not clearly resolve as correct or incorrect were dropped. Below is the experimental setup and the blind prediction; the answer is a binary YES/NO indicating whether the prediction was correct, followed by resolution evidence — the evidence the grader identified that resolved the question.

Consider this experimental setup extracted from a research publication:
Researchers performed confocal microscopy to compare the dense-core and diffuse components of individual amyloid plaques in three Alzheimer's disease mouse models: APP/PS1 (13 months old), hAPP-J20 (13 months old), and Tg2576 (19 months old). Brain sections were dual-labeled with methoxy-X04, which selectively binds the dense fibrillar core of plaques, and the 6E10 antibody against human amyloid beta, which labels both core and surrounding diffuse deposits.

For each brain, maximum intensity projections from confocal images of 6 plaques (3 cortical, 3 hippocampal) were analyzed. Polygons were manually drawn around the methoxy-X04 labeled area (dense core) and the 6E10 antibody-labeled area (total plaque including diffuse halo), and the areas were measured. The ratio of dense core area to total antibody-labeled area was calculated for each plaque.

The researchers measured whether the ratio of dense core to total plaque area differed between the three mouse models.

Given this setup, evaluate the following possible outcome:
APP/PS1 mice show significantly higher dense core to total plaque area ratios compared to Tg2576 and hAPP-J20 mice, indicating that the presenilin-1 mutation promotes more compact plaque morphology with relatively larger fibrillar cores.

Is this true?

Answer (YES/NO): NO